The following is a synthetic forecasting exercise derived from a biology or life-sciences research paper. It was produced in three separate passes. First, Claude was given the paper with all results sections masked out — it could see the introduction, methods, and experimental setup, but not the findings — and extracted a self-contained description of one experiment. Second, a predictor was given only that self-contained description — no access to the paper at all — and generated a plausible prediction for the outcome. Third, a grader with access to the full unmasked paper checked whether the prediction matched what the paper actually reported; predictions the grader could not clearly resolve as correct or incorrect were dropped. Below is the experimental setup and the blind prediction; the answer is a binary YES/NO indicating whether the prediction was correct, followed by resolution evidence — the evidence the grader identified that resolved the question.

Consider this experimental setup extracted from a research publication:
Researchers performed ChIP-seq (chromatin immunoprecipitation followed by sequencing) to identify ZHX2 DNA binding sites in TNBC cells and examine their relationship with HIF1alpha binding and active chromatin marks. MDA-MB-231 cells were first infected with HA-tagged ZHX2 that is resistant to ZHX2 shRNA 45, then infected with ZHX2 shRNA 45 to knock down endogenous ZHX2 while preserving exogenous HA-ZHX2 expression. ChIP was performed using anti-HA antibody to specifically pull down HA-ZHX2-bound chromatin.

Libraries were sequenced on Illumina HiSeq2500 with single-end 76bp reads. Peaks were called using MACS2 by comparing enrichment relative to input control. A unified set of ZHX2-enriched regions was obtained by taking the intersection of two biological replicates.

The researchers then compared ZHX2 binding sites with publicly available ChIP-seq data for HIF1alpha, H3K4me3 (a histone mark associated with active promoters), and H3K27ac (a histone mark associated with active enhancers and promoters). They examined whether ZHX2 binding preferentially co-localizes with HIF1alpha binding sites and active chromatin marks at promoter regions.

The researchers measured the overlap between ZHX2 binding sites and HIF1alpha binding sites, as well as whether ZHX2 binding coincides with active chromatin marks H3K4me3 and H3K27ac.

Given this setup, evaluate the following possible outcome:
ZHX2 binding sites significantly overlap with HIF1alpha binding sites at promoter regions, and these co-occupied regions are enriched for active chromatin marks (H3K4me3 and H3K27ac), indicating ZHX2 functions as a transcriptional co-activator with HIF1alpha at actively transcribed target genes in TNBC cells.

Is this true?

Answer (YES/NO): YES